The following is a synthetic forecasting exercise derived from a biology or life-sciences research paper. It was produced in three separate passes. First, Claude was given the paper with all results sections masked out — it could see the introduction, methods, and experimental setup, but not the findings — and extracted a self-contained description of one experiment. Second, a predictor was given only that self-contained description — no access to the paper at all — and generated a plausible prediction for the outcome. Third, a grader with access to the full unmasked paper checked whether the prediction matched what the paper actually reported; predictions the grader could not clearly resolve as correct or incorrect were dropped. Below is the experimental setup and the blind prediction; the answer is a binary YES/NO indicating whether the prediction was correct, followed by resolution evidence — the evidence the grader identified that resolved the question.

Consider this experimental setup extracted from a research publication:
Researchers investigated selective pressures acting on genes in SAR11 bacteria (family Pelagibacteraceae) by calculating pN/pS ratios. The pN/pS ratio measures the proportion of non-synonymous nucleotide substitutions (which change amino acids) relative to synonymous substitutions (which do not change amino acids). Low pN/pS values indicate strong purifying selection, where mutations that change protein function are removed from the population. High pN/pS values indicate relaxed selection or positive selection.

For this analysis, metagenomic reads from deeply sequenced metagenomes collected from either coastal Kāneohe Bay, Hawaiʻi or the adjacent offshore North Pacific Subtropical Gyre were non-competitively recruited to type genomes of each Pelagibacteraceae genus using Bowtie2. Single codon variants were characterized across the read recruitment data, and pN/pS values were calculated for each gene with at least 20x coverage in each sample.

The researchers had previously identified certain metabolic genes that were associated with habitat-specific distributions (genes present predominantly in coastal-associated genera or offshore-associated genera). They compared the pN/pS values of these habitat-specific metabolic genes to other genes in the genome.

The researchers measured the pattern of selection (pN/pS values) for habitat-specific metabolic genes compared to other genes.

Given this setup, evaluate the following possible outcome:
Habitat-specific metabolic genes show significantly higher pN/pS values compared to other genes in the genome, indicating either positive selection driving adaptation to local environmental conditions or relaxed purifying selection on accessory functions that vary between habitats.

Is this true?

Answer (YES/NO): NO